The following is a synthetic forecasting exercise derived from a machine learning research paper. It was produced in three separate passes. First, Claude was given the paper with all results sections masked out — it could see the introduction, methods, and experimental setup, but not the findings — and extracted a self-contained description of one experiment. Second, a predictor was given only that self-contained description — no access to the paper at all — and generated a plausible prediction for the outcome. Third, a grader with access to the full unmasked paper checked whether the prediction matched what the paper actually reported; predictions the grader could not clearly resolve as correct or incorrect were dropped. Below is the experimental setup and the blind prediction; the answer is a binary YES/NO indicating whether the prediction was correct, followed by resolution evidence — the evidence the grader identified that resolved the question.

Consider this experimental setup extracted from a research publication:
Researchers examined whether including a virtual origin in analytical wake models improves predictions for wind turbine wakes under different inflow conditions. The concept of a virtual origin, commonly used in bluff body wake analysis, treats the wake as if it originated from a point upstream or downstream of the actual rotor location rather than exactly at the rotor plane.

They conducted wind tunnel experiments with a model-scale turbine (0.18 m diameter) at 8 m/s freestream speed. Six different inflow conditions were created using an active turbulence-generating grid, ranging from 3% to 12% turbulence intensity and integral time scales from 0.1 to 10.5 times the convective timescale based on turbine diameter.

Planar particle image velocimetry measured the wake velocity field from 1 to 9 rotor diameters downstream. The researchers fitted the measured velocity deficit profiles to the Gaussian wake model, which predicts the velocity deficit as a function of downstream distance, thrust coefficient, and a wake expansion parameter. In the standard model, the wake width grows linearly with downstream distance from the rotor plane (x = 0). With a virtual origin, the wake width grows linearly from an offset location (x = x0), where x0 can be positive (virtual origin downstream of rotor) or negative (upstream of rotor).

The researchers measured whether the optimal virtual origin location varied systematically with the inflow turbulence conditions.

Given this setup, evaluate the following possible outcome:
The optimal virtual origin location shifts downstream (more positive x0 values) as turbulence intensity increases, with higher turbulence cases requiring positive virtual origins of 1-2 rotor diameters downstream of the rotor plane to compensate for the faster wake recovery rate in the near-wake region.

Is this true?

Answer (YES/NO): NO